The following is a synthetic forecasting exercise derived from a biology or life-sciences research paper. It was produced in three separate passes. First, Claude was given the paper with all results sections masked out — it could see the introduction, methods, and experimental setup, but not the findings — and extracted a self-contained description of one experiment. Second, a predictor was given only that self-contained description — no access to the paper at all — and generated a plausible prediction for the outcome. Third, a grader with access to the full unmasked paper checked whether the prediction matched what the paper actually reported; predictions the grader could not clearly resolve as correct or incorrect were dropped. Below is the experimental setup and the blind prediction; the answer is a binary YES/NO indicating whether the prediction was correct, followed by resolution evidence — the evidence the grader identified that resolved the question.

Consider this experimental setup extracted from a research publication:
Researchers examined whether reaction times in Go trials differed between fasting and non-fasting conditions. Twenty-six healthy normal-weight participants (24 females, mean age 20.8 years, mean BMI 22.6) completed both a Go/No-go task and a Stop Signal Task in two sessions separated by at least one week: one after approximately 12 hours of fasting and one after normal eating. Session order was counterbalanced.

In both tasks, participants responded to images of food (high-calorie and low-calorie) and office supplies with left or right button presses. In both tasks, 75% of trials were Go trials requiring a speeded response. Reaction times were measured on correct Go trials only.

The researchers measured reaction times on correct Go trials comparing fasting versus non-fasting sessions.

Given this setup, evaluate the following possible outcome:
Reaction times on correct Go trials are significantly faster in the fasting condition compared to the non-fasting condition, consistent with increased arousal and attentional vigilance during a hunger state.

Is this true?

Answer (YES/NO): NO